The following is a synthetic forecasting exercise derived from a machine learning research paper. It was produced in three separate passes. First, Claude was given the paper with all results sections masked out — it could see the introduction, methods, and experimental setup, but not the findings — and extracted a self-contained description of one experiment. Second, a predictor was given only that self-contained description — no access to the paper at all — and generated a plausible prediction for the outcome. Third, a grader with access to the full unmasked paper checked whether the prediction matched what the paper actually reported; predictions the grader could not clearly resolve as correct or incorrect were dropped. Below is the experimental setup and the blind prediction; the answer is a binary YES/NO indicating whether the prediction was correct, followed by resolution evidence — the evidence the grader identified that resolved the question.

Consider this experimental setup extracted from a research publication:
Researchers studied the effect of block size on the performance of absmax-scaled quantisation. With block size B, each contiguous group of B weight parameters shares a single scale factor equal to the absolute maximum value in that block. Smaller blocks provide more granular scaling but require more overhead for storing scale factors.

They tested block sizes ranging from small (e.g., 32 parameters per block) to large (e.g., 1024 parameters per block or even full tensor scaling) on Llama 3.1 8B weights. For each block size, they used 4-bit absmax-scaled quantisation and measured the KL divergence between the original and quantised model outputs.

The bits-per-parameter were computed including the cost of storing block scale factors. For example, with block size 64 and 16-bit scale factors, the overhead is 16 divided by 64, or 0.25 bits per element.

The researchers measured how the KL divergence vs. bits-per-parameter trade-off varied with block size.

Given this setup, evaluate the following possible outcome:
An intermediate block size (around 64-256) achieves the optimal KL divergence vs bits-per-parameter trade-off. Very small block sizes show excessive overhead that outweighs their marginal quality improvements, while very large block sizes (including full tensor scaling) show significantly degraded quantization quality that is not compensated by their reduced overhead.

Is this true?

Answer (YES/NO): YES